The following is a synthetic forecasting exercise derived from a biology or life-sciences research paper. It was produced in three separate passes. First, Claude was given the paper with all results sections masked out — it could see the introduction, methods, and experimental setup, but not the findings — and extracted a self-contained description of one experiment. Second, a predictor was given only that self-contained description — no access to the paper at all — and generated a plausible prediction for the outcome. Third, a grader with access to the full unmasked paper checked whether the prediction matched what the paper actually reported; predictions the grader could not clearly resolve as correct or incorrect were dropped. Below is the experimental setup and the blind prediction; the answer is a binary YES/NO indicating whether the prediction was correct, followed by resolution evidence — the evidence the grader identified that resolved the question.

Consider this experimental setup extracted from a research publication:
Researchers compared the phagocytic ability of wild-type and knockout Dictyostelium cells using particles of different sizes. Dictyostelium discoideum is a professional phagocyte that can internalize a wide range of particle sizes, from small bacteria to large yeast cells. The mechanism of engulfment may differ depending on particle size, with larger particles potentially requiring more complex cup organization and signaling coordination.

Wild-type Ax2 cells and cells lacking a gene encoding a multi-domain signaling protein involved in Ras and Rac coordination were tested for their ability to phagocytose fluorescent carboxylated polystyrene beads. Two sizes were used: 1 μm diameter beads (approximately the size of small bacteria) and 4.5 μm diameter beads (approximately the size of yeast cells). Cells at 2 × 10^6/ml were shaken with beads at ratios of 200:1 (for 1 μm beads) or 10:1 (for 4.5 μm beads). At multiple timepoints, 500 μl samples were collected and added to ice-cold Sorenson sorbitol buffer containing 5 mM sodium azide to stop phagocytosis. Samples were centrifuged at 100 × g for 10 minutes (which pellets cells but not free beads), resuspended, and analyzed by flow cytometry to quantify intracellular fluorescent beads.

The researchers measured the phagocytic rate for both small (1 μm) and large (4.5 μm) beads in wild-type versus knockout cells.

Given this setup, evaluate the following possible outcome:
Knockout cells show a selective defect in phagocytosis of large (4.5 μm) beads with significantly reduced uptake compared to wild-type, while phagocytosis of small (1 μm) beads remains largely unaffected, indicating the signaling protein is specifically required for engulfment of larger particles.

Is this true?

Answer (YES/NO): NO